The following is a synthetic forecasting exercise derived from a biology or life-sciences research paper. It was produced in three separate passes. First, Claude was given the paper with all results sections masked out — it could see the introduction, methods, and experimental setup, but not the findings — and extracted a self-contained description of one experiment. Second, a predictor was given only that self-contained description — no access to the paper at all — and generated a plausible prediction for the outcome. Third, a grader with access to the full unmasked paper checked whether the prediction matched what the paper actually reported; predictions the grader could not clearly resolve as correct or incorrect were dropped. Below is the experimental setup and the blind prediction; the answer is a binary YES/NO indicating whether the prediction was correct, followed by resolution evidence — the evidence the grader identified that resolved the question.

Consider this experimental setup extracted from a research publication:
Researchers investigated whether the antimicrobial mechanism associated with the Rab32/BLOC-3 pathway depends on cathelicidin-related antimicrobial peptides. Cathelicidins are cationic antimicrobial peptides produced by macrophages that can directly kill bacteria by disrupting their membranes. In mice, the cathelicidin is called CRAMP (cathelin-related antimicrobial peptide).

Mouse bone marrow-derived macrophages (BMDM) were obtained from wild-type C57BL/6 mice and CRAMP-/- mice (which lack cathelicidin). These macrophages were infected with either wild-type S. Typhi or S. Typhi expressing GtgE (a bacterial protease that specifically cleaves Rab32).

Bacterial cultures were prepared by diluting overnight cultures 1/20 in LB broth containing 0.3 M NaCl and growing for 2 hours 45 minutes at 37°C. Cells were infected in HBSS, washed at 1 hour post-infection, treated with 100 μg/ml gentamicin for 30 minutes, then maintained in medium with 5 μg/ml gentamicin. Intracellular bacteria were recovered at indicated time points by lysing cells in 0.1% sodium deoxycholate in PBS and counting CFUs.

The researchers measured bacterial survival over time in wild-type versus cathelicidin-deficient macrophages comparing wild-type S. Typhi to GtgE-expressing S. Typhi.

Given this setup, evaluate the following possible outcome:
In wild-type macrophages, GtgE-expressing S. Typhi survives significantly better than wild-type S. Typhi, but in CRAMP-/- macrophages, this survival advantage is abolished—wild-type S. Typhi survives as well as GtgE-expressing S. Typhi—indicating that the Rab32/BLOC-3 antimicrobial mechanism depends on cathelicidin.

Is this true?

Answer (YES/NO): NO